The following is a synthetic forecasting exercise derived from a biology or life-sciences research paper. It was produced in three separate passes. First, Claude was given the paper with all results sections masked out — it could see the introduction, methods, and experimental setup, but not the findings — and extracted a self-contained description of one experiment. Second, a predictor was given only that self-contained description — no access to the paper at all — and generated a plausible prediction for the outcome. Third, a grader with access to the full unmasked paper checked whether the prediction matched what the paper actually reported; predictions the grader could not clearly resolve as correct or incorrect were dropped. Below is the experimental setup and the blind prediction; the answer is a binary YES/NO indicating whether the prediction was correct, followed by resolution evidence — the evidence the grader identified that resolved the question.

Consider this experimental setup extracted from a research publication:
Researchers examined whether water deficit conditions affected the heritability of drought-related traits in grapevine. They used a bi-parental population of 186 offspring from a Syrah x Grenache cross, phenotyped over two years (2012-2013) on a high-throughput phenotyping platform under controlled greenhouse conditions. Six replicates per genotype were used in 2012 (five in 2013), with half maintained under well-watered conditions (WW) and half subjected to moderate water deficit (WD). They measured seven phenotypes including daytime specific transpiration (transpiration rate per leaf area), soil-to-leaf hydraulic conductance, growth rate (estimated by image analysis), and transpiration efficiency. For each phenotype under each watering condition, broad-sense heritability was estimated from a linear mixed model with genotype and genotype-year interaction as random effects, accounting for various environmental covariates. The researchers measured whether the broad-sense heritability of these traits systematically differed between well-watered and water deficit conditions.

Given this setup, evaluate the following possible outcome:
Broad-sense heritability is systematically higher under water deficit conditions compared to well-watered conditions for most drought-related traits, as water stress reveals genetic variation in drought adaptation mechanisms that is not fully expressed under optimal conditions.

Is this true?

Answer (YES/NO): YES